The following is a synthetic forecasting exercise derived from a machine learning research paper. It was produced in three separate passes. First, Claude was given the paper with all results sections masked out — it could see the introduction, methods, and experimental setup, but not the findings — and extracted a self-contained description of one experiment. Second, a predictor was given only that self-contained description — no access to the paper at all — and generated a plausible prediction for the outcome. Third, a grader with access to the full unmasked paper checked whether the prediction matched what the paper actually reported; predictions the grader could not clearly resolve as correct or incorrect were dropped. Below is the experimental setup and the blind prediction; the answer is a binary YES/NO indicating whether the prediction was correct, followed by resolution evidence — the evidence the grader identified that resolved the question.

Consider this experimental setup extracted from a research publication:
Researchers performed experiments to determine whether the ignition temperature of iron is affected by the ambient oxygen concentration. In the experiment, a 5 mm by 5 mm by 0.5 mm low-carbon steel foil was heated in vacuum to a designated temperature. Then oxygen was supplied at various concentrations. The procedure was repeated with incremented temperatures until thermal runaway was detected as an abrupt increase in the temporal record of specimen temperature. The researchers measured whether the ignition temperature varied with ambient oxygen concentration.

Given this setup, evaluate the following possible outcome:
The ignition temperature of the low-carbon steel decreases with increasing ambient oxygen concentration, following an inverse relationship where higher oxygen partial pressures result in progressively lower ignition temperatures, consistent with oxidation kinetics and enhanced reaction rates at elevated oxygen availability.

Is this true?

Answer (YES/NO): NO